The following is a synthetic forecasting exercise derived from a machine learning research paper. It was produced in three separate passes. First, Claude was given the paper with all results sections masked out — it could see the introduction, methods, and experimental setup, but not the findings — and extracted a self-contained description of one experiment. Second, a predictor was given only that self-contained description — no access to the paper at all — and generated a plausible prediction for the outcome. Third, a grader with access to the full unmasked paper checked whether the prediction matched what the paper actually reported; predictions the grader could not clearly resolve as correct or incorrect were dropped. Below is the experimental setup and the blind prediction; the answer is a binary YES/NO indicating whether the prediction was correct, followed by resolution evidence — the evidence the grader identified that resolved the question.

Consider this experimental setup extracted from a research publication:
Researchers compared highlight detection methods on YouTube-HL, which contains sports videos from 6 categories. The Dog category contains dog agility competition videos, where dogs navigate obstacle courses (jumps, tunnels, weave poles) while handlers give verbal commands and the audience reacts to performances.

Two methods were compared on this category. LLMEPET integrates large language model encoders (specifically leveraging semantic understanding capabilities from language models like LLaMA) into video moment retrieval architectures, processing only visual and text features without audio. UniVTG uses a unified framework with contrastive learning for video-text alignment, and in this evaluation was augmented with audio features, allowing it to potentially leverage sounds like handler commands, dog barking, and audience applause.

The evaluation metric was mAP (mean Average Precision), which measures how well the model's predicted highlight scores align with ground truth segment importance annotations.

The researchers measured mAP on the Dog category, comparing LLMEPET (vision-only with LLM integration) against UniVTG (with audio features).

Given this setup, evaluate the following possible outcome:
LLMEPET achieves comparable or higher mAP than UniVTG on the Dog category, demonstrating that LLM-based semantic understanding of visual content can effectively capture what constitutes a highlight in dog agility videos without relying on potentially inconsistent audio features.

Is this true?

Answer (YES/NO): YES